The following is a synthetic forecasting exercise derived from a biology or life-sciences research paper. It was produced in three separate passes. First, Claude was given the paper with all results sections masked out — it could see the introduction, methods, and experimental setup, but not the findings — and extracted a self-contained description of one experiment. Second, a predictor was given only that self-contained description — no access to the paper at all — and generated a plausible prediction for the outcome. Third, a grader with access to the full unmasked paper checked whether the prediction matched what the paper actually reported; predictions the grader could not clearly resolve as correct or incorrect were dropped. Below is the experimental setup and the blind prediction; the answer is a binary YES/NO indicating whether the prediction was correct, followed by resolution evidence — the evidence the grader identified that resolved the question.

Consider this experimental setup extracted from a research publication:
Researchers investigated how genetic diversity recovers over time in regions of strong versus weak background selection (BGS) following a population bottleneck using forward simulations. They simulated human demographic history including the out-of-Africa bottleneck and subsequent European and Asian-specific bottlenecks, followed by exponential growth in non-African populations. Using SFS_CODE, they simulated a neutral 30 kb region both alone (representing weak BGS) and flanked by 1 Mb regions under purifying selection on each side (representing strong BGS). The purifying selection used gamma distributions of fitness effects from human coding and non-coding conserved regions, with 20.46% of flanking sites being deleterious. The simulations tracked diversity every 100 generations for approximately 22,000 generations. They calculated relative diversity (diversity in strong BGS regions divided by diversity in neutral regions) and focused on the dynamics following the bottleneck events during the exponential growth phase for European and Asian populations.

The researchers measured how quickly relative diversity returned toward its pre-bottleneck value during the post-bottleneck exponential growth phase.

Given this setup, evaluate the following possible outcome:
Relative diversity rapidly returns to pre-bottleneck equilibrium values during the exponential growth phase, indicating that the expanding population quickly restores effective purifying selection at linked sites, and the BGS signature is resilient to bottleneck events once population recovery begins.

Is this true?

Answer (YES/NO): NO